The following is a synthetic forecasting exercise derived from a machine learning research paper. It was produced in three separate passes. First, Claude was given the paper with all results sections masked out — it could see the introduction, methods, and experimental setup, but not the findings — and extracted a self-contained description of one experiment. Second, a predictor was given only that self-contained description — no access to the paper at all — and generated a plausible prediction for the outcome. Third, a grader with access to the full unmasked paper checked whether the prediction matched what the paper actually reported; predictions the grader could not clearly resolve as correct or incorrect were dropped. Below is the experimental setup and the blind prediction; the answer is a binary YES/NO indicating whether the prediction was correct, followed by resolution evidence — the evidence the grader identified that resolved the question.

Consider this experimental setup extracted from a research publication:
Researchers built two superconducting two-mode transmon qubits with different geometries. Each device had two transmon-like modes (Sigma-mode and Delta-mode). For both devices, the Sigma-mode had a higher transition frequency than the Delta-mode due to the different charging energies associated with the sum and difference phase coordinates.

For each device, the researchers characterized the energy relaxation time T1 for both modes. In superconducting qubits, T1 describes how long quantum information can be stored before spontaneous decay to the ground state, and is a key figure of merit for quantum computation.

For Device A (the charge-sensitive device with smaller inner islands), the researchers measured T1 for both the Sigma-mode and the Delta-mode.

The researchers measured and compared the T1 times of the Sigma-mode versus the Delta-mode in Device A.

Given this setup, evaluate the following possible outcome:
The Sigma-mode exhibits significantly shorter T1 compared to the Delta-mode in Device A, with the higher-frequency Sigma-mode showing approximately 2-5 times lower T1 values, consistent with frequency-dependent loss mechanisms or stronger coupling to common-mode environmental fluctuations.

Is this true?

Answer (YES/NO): YES